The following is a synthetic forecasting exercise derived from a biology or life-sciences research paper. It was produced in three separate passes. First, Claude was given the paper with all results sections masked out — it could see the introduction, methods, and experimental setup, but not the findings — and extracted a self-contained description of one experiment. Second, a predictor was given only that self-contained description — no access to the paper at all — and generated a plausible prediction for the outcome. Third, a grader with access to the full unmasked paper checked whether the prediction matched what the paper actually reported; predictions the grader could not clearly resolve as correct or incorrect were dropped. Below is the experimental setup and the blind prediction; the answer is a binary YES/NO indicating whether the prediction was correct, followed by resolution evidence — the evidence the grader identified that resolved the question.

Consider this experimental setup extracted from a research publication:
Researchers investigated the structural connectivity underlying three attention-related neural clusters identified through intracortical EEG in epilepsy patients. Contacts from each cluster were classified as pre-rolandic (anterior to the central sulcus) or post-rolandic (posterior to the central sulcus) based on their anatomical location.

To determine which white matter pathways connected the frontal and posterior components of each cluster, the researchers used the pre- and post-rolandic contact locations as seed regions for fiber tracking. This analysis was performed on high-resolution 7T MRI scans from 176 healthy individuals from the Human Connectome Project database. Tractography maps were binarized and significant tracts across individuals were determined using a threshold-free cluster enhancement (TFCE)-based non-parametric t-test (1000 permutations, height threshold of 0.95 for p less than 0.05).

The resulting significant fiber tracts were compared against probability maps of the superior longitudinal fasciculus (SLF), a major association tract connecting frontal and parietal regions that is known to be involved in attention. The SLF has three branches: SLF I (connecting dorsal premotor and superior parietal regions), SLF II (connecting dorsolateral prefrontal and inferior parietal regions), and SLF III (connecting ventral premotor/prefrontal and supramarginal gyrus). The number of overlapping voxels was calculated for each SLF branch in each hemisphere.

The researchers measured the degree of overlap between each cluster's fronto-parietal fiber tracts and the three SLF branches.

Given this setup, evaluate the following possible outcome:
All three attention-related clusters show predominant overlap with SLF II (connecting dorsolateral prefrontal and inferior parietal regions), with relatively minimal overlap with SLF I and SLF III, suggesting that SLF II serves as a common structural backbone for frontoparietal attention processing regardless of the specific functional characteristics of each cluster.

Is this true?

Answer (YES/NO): NO